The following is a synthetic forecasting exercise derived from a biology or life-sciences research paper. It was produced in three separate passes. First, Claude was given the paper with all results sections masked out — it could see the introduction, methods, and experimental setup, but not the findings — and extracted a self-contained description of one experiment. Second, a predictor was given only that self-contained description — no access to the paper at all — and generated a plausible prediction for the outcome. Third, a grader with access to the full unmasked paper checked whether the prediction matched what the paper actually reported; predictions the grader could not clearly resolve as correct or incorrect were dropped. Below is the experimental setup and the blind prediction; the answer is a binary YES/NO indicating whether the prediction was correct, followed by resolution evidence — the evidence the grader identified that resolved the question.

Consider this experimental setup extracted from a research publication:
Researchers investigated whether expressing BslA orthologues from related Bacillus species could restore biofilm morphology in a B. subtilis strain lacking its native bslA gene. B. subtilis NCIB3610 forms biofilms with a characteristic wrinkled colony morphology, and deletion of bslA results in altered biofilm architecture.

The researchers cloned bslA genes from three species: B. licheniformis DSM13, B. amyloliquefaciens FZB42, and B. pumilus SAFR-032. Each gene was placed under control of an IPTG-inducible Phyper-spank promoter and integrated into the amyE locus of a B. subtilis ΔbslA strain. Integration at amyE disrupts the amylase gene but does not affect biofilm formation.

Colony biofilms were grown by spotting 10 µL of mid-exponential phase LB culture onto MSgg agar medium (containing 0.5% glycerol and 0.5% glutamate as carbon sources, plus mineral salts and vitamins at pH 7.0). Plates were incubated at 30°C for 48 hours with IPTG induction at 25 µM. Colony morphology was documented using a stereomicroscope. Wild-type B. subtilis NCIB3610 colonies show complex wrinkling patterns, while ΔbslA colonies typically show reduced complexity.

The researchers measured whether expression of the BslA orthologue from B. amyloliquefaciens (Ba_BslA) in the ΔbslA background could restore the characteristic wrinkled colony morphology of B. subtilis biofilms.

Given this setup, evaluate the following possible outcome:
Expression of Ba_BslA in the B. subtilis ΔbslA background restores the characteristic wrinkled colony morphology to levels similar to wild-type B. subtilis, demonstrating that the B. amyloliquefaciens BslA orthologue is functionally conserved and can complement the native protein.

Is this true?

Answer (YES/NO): YES